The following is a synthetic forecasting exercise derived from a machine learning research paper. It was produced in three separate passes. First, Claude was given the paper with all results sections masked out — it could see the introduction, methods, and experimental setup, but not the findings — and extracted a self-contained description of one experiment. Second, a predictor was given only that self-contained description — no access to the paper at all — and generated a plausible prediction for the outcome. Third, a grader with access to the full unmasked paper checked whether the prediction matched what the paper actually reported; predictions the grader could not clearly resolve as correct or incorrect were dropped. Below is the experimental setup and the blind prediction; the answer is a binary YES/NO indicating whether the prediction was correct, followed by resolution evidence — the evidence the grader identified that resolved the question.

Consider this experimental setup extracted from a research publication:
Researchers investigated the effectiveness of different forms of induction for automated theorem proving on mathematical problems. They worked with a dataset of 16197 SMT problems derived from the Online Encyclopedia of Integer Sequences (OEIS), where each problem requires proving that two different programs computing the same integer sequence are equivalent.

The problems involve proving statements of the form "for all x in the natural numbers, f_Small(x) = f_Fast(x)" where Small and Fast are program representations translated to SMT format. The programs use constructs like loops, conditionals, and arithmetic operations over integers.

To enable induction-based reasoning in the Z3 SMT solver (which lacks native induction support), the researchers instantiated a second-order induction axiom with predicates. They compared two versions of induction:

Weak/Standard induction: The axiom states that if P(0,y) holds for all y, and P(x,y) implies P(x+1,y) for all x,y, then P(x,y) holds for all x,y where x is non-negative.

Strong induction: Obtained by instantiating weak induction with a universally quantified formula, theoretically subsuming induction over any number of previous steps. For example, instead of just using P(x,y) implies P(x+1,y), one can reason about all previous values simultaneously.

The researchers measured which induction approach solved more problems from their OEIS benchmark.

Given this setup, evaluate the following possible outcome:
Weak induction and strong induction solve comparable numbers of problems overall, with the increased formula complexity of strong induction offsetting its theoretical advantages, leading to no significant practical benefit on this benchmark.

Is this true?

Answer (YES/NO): NO